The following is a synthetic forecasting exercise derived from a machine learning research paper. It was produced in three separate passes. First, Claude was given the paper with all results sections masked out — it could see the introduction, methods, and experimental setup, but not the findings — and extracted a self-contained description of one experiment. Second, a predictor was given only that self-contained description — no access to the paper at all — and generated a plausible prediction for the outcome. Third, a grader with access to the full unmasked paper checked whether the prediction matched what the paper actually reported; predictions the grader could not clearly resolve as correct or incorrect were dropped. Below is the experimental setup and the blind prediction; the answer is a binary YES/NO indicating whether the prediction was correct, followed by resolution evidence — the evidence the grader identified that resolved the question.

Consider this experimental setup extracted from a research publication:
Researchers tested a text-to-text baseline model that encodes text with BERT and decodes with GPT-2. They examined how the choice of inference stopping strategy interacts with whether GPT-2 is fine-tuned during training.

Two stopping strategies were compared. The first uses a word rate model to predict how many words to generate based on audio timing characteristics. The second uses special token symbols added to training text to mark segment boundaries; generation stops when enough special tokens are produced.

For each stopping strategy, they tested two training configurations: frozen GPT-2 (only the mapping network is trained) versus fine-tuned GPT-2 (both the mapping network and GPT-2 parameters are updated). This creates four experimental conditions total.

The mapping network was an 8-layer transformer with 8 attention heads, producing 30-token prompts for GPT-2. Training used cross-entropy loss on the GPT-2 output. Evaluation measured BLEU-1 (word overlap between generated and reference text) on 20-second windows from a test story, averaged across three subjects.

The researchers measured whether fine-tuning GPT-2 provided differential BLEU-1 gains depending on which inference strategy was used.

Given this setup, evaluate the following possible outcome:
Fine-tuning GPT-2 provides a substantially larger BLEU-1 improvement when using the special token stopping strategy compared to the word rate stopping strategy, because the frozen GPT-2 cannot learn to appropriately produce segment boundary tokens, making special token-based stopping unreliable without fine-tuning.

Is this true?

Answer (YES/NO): NO